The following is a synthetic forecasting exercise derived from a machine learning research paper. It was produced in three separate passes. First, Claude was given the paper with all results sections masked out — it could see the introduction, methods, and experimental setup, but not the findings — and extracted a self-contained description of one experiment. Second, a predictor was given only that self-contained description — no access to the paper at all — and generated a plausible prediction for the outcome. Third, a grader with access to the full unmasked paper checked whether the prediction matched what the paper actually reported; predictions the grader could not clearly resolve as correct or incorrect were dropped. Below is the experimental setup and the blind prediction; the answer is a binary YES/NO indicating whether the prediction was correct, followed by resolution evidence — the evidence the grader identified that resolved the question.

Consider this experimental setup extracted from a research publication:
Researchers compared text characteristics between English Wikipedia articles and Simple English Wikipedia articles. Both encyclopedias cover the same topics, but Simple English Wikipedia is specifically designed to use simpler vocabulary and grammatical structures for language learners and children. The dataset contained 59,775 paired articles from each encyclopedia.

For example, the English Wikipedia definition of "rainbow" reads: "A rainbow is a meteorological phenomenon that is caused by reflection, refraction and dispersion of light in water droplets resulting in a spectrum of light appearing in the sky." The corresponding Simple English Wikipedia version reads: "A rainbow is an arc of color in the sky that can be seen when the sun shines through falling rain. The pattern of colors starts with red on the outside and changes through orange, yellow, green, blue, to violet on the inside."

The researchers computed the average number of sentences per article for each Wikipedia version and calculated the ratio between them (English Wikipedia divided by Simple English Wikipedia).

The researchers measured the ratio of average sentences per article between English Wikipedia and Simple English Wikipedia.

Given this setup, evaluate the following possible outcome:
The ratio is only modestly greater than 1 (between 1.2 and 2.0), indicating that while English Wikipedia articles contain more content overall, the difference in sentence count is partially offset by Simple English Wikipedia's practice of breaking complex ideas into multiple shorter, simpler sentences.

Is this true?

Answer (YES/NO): NO